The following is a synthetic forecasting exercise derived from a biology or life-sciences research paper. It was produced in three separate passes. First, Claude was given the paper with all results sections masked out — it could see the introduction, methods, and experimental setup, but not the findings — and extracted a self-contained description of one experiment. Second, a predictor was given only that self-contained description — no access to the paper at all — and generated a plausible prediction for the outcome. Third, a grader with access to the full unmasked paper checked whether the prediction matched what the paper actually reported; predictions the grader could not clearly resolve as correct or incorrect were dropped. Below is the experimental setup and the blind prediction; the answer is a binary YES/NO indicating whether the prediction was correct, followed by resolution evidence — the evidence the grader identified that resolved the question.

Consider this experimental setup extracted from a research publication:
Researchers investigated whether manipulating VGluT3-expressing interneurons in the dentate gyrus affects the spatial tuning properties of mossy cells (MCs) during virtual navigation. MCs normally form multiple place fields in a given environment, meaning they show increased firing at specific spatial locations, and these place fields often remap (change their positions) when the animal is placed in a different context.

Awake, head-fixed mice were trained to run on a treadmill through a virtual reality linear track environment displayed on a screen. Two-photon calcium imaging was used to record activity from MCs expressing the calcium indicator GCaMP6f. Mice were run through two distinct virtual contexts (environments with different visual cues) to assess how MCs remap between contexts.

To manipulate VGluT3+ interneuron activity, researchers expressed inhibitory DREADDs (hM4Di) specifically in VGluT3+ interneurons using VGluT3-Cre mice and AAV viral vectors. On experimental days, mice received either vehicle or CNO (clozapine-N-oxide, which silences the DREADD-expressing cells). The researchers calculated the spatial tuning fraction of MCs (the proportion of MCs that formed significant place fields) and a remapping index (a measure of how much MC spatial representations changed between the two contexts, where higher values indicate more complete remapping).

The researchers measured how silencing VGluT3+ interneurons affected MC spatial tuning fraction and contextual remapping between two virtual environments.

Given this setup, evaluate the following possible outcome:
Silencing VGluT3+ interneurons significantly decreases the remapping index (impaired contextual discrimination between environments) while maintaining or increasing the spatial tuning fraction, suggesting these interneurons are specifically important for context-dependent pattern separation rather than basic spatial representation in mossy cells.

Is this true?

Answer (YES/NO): YES